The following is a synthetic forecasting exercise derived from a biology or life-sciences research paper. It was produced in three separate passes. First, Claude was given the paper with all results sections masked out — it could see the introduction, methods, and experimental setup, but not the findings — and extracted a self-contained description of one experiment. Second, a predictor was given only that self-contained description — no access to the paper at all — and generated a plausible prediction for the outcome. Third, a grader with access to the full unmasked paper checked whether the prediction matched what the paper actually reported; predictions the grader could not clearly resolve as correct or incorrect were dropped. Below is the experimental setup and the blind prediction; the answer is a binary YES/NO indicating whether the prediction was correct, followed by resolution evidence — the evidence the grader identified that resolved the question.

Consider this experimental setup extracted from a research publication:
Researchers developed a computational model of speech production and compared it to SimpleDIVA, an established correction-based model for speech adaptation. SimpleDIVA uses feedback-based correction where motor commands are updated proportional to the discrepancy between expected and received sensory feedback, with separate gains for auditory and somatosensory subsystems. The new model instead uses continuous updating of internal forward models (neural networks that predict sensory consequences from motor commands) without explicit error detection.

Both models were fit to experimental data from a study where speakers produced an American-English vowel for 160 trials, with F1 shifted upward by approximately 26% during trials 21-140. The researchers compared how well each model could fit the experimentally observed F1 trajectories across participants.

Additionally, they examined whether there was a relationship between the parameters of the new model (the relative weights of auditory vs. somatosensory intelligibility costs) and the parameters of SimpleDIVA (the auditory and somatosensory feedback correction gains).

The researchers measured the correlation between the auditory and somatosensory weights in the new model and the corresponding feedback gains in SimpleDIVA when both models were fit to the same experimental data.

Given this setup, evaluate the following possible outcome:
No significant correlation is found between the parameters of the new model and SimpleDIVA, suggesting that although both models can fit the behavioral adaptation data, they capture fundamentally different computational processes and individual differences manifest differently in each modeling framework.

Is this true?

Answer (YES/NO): NO